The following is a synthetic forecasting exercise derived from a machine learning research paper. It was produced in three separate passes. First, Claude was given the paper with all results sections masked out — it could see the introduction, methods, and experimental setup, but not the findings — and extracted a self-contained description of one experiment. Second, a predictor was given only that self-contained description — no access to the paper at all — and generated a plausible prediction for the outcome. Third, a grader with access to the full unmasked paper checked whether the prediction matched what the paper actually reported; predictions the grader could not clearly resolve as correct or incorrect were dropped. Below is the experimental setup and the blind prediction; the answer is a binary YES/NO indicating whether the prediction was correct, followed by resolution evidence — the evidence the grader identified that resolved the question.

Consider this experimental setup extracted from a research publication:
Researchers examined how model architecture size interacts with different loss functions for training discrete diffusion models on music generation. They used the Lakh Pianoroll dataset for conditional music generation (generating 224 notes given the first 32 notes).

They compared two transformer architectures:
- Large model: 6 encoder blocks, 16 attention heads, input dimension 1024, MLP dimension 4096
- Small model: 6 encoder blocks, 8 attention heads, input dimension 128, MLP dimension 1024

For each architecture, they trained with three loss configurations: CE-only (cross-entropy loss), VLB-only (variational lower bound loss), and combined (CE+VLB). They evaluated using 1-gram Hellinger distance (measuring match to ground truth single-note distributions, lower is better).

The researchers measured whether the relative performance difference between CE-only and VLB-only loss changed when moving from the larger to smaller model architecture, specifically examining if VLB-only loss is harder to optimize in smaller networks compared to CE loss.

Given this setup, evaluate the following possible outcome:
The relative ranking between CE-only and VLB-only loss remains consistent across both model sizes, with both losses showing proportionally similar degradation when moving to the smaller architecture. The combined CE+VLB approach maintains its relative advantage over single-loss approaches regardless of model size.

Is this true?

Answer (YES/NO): NO